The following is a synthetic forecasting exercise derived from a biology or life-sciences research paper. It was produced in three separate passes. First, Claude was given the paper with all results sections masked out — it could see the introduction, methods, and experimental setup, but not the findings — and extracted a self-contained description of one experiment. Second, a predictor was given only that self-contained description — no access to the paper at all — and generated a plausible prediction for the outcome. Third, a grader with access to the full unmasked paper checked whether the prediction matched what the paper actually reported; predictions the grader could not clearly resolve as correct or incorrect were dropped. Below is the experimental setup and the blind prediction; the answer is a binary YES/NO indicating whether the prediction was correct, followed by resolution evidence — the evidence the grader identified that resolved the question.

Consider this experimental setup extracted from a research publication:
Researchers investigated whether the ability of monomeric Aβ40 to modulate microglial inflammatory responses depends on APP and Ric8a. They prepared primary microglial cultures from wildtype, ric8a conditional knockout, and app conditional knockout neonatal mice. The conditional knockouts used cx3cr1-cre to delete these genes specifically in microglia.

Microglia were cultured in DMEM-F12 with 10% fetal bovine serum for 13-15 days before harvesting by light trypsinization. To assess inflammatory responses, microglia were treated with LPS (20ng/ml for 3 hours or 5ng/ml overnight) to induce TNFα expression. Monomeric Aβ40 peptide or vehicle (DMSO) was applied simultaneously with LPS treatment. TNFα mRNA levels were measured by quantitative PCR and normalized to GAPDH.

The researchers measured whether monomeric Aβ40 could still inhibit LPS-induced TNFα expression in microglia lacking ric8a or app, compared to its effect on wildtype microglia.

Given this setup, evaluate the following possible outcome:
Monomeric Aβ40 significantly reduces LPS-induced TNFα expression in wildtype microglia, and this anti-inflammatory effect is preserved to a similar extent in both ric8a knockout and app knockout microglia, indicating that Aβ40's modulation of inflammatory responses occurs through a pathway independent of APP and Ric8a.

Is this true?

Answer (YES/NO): NO